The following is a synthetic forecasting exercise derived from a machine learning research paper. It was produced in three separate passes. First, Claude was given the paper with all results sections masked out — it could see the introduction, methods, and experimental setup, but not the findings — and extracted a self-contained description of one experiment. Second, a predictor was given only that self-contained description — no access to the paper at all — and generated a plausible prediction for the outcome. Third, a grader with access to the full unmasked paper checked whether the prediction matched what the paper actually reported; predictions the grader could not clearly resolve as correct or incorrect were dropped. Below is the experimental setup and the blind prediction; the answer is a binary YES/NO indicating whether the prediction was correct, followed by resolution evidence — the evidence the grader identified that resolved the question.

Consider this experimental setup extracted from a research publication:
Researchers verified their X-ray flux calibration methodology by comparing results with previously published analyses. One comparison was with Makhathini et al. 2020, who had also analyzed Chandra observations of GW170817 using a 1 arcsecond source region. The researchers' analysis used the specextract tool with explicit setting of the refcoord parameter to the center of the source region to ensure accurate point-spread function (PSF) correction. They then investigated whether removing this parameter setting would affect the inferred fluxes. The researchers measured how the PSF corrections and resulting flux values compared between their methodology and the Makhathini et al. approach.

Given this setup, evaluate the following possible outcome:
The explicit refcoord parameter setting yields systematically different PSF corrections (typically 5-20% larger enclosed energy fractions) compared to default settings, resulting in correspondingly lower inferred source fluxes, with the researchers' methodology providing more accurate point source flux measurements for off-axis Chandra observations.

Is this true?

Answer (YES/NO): NO